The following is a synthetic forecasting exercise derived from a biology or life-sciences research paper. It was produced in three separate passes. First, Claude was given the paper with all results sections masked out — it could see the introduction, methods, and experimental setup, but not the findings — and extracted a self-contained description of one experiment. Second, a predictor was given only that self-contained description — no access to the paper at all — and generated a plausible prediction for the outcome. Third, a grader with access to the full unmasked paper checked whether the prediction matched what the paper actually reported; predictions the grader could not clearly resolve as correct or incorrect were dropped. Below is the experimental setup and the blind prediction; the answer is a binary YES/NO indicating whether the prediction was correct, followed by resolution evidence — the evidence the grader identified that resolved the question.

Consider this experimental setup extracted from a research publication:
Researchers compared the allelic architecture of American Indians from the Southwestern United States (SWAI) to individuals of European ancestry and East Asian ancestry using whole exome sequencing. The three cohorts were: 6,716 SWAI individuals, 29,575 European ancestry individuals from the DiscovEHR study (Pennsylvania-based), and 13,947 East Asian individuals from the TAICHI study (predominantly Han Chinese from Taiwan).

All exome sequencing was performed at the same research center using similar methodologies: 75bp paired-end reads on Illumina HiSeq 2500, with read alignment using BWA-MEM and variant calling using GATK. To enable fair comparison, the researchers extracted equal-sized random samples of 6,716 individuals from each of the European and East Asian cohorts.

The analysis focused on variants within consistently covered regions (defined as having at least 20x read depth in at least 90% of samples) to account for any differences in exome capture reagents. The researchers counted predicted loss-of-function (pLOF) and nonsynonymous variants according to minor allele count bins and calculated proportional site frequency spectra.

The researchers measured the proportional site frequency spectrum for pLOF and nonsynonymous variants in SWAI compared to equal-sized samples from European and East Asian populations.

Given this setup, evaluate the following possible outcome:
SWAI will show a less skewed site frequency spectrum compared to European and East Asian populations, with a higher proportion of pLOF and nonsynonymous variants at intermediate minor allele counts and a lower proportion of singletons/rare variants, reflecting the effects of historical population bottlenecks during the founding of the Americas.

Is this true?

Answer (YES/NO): YES